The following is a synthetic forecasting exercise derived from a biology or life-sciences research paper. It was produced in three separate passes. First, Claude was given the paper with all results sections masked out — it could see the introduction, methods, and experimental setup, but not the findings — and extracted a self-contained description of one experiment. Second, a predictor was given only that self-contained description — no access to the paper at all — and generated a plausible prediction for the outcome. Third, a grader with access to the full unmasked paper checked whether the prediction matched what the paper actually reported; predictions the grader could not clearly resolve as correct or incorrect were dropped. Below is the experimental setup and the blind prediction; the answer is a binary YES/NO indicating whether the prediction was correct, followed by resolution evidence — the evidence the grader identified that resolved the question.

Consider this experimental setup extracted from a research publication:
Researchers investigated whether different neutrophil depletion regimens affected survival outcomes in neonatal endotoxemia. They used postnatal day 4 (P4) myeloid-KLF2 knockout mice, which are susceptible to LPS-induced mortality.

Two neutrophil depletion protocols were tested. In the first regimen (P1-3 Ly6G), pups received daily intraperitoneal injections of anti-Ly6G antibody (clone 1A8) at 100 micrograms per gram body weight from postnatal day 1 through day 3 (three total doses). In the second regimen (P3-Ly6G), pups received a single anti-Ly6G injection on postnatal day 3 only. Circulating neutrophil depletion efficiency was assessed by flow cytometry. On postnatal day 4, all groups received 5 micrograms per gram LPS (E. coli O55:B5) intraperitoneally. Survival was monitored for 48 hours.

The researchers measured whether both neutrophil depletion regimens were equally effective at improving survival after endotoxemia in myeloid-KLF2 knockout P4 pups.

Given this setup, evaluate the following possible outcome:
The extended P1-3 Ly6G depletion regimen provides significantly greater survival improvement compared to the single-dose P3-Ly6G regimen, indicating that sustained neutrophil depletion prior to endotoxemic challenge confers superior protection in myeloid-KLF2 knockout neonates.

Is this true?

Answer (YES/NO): YES